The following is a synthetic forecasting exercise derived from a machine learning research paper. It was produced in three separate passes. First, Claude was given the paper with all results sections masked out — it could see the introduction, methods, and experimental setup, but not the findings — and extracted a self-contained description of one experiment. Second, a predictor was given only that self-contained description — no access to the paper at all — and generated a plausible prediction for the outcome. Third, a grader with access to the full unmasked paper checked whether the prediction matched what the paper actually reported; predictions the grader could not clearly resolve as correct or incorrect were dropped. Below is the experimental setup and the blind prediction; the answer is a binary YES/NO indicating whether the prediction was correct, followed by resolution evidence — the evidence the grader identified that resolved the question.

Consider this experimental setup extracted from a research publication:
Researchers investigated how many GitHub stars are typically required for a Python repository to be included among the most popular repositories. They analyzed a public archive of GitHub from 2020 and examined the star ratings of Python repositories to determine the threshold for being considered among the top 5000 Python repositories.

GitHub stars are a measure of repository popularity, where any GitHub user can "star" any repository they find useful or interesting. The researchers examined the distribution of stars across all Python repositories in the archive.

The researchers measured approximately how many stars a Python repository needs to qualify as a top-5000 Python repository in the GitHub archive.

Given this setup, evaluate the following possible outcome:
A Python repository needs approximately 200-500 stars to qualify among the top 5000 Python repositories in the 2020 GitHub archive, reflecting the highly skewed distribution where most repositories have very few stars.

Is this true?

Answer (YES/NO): NO